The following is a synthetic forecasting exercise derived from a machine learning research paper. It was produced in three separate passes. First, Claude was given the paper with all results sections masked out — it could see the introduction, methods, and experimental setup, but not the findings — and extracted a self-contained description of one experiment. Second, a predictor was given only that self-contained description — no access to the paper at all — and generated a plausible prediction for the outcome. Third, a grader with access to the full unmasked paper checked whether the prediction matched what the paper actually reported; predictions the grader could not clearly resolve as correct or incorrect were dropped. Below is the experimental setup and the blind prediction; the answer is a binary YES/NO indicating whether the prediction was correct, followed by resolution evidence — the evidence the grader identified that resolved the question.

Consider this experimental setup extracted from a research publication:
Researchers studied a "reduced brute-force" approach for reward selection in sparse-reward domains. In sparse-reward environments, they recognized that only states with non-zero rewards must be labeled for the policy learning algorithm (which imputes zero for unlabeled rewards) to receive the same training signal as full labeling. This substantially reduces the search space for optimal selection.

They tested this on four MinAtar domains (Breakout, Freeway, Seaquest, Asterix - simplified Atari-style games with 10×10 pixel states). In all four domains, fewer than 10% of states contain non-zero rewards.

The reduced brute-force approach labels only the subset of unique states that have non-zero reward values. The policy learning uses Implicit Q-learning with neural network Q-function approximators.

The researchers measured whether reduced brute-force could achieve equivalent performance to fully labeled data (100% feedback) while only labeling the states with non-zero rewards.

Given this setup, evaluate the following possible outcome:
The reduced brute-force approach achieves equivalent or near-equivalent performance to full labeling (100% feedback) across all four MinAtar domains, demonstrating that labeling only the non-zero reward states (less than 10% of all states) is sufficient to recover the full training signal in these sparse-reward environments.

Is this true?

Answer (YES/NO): YES